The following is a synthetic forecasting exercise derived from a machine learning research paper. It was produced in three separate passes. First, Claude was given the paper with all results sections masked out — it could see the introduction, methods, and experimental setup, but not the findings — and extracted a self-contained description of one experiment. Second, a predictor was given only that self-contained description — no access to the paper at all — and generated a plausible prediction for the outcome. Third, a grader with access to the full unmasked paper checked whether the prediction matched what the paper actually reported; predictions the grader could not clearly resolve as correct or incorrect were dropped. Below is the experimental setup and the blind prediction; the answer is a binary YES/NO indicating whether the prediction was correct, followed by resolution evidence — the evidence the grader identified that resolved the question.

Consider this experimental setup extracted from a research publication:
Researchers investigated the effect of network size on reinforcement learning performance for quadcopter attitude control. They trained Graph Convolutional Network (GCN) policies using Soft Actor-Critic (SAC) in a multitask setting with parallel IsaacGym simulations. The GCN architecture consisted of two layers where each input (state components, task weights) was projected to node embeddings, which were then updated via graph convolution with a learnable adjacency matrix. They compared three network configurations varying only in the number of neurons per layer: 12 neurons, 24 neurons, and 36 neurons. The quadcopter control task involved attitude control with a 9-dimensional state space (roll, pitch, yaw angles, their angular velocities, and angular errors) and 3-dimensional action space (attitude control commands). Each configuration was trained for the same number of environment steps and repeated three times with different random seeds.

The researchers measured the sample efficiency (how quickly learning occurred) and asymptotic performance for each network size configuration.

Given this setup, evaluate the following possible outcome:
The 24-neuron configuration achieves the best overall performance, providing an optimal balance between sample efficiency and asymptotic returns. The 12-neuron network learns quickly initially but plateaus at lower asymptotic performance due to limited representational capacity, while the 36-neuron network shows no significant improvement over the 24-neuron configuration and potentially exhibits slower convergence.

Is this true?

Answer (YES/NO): NO